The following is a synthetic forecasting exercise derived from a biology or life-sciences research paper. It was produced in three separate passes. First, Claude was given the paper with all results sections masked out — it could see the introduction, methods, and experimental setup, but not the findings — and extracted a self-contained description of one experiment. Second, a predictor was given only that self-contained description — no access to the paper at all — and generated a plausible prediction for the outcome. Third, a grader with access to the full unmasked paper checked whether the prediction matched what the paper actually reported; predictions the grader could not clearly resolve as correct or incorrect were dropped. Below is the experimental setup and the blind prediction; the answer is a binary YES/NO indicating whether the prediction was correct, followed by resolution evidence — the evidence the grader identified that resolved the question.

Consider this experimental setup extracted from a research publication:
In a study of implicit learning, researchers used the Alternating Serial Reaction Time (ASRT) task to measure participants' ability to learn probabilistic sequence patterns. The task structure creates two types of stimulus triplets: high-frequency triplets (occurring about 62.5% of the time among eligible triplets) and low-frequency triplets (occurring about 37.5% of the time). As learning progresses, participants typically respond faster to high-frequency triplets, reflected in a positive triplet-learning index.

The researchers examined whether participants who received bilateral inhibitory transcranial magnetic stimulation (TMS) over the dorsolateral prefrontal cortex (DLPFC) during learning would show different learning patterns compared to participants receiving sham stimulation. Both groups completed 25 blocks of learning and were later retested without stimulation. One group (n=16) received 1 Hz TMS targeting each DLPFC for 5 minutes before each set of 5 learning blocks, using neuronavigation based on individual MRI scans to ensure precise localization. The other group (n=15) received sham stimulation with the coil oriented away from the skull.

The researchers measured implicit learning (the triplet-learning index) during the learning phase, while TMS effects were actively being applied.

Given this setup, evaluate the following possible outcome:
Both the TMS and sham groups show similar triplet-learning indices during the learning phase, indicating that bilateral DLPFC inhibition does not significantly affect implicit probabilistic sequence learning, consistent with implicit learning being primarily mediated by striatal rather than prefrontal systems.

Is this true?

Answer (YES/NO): NO